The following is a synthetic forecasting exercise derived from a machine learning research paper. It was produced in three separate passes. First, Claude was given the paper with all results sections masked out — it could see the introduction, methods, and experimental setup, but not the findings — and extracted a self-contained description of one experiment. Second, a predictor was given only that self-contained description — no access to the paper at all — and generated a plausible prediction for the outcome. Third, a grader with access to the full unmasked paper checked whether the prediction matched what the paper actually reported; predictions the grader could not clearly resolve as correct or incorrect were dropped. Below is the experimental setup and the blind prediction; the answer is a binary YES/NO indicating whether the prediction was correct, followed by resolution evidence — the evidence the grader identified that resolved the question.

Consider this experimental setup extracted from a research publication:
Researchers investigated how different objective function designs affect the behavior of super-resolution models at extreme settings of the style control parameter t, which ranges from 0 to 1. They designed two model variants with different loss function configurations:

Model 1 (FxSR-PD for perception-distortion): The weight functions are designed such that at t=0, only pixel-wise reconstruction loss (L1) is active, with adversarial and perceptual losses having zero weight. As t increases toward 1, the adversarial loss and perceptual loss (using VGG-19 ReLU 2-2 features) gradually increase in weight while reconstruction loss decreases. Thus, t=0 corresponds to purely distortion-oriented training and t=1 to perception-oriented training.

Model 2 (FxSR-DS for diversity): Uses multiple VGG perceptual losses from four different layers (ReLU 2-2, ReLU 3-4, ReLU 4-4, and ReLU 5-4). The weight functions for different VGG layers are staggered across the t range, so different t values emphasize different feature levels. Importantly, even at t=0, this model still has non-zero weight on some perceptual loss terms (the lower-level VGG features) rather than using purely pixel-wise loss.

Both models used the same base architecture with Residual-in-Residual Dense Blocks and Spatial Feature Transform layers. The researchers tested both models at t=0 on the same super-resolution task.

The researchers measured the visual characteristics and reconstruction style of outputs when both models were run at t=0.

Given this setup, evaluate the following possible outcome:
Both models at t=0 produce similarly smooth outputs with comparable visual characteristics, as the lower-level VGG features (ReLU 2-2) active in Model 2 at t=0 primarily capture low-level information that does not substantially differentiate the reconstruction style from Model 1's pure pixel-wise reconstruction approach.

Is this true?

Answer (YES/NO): NO